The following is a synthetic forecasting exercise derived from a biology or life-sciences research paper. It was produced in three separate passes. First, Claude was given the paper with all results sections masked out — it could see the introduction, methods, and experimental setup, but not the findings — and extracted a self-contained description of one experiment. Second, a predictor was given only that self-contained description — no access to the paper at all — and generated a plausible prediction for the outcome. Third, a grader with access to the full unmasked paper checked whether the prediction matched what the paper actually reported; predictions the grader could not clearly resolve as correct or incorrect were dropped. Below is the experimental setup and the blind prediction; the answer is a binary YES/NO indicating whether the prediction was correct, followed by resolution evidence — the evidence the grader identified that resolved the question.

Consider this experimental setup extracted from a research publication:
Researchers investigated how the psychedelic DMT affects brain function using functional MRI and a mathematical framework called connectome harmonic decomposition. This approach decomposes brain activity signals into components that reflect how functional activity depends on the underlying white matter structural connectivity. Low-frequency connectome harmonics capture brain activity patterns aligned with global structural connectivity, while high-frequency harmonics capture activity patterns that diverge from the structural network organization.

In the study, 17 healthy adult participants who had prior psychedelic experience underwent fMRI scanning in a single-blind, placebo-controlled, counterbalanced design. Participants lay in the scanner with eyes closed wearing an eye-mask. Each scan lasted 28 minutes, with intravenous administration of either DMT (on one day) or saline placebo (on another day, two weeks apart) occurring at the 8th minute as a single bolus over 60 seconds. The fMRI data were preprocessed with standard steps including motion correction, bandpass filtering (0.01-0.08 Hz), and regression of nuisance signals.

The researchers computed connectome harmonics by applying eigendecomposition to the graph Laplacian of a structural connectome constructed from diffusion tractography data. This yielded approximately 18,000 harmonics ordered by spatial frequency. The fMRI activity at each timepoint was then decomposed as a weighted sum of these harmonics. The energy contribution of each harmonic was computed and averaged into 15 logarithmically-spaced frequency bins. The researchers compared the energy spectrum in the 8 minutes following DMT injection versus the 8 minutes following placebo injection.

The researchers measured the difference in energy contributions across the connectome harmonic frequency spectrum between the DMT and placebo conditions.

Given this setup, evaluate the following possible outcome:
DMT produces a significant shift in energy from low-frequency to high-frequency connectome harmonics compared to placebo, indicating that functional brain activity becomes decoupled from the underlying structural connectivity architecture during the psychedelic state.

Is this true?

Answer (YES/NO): YES